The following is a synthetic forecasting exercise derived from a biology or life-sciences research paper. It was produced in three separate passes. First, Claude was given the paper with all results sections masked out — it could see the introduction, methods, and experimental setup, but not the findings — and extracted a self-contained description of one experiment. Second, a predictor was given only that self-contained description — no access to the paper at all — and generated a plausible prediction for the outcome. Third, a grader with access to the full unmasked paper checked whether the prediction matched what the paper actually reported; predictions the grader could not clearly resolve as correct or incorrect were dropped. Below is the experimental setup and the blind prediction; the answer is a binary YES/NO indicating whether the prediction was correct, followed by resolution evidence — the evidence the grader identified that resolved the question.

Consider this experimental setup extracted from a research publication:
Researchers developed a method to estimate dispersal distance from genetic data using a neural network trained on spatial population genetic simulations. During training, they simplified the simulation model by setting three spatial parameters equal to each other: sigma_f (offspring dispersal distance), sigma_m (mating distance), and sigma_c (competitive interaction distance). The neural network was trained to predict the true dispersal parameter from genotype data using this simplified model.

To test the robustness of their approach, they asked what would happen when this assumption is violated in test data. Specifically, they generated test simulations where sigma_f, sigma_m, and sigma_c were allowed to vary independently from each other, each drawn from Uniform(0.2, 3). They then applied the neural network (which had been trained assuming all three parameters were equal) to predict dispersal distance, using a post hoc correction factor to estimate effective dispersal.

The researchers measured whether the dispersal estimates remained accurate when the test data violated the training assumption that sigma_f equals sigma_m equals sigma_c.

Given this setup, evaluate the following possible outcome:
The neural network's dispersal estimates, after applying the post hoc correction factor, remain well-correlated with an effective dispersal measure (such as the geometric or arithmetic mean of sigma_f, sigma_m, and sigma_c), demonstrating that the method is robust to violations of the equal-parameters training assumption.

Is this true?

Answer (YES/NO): NO